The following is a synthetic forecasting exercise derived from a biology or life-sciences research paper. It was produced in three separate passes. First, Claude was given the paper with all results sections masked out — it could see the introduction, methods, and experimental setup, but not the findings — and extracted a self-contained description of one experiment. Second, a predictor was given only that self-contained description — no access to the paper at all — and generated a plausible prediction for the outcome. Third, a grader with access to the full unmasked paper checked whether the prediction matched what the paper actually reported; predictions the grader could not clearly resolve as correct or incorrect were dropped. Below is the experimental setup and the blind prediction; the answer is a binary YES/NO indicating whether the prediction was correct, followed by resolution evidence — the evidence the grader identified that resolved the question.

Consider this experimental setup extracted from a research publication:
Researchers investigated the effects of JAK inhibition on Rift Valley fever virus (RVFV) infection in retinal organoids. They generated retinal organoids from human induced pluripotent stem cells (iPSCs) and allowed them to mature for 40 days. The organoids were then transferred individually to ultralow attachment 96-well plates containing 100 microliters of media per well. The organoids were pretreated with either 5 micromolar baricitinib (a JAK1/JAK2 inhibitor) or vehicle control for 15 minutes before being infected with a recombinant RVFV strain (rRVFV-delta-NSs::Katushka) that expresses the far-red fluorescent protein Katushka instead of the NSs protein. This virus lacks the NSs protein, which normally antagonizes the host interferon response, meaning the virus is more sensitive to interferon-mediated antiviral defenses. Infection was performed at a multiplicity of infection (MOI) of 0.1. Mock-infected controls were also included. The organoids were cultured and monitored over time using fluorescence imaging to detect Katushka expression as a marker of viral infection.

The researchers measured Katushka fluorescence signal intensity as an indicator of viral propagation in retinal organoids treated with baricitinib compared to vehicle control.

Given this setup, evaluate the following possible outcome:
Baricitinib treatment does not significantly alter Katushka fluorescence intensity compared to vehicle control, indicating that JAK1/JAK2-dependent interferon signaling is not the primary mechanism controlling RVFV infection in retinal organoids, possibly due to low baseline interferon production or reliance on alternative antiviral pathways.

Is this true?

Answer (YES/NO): NO